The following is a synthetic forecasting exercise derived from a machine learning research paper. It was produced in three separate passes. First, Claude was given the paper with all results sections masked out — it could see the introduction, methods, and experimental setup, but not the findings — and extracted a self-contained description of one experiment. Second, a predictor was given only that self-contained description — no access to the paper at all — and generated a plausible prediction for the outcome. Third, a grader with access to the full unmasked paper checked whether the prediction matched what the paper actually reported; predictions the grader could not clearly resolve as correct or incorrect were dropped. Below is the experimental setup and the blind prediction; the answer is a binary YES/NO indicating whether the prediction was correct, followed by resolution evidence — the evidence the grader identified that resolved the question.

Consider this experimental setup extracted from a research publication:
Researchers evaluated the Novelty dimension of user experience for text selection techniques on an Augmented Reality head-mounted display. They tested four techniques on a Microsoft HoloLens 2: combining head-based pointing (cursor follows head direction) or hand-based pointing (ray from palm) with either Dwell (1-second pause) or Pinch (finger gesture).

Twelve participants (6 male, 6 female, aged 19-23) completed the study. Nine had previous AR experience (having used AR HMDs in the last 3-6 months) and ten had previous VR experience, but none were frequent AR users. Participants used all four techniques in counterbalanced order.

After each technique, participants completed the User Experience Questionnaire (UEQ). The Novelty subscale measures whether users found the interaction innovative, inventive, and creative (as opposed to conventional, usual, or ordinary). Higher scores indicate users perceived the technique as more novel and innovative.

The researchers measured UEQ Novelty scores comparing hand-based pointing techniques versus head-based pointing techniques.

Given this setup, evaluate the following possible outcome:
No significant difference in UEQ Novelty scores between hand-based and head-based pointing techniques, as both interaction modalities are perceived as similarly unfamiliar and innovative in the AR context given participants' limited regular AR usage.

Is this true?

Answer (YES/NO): YES